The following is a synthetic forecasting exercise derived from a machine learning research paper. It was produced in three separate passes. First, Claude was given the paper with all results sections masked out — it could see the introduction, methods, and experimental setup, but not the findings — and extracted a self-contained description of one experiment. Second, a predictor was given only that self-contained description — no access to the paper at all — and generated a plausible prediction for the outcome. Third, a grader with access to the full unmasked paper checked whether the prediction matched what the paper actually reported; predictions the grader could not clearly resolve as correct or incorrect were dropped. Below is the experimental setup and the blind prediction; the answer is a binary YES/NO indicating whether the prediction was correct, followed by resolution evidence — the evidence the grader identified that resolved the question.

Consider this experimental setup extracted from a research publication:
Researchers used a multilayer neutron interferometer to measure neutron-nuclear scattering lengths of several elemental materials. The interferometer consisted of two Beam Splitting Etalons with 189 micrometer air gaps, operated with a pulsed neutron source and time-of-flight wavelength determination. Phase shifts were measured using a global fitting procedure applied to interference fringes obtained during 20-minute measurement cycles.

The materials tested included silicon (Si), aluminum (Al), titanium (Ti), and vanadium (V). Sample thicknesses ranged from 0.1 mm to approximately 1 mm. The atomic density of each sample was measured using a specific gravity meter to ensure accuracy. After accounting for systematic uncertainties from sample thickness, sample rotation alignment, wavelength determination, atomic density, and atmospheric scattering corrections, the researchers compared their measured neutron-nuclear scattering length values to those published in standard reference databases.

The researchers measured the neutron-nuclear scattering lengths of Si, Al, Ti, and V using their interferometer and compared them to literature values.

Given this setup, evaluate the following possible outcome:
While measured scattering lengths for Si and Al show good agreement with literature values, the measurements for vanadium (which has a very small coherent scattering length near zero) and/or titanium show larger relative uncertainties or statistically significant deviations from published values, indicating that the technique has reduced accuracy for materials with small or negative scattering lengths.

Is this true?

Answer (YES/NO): NO